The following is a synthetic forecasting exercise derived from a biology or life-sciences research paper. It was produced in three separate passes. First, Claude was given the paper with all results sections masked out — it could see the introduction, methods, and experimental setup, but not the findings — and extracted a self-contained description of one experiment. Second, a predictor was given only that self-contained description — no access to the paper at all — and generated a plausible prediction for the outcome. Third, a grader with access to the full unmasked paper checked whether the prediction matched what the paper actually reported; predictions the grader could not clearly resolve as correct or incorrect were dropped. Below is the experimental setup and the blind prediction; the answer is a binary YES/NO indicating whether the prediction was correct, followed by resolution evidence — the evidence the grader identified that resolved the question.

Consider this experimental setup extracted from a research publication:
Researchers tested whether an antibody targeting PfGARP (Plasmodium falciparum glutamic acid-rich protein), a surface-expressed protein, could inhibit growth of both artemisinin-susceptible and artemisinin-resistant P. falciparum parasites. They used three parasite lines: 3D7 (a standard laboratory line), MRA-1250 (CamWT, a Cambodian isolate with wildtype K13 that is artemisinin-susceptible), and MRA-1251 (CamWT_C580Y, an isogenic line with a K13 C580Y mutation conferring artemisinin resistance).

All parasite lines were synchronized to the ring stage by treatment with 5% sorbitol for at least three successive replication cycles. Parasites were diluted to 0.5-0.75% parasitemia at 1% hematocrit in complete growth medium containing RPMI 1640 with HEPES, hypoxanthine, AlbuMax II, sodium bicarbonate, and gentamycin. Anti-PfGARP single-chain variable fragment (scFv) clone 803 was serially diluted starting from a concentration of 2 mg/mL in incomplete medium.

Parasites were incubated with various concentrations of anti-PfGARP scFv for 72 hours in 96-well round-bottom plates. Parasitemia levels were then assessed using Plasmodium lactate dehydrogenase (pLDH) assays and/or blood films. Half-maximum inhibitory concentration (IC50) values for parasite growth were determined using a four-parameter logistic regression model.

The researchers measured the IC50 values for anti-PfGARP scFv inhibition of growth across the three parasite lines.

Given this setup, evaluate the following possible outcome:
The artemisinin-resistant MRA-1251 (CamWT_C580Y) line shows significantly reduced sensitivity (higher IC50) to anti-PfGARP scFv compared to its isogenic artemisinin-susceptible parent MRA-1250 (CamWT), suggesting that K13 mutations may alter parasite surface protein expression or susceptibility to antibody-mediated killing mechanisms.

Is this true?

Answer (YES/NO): NO